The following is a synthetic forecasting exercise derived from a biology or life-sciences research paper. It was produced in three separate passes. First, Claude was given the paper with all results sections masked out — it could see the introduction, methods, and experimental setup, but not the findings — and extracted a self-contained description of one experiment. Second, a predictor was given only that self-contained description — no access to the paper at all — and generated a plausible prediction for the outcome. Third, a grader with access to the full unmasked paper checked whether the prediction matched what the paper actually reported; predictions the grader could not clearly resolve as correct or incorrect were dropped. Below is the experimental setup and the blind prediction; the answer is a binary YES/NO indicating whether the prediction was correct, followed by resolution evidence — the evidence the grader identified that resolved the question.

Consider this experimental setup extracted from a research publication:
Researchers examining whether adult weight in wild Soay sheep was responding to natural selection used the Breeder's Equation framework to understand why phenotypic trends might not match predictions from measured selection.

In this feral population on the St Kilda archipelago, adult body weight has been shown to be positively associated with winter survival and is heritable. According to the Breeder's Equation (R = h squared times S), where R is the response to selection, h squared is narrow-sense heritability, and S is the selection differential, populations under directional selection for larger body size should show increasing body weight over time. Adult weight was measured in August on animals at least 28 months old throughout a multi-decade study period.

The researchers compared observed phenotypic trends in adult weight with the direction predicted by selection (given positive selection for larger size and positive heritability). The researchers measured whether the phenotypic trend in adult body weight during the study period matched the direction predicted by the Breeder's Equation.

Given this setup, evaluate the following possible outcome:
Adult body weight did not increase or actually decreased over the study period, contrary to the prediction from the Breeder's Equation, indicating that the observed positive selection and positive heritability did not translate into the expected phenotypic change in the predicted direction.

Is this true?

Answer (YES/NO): YES